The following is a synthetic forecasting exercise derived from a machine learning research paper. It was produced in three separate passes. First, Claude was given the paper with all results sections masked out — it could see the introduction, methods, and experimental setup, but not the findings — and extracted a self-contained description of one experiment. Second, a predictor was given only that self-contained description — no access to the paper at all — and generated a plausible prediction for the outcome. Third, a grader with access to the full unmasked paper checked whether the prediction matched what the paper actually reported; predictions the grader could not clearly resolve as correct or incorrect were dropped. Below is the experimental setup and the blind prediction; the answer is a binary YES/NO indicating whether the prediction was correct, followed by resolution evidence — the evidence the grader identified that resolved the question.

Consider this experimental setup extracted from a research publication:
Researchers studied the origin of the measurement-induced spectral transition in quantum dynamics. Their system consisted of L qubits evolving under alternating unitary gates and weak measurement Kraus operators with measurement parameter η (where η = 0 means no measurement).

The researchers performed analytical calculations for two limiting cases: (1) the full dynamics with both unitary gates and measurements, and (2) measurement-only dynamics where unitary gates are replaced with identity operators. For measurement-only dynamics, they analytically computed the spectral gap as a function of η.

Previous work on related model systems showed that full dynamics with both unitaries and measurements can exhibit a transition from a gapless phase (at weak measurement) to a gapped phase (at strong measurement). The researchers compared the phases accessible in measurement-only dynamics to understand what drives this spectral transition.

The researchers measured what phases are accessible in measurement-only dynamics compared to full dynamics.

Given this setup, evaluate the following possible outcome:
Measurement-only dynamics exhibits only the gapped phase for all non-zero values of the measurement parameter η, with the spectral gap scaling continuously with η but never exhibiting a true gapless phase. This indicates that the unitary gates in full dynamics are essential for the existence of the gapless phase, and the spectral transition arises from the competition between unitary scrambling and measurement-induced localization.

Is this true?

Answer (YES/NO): YES